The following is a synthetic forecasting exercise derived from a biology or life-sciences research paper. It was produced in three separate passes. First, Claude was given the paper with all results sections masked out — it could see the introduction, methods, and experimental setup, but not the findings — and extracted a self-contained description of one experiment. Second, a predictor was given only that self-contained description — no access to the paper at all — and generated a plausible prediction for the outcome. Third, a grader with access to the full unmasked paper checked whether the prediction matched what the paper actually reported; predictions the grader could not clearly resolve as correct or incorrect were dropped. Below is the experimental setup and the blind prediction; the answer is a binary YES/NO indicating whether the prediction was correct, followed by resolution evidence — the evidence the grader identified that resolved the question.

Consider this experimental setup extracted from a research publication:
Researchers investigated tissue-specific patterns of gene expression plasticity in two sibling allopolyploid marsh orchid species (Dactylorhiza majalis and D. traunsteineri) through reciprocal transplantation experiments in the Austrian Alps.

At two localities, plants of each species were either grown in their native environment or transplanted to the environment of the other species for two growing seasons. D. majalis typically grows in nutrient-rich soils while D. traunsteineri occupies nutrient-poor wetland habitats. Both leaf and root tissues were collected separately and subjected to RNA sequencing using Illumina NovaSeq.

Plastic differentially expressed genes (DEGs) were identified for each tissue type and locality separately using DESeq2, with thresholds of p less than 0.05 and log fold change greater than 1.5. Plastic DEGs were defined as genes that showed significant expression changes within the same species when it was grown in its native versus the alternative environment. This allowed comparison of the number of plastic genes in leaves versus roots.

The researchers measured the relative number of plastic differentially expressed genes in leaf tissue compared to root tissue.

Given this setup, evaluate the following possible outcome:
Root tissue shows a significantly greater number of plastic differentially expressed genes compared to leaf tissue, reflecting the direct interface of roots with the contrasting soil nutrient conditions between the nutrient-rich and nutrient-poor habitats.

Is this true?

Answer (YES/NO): NO